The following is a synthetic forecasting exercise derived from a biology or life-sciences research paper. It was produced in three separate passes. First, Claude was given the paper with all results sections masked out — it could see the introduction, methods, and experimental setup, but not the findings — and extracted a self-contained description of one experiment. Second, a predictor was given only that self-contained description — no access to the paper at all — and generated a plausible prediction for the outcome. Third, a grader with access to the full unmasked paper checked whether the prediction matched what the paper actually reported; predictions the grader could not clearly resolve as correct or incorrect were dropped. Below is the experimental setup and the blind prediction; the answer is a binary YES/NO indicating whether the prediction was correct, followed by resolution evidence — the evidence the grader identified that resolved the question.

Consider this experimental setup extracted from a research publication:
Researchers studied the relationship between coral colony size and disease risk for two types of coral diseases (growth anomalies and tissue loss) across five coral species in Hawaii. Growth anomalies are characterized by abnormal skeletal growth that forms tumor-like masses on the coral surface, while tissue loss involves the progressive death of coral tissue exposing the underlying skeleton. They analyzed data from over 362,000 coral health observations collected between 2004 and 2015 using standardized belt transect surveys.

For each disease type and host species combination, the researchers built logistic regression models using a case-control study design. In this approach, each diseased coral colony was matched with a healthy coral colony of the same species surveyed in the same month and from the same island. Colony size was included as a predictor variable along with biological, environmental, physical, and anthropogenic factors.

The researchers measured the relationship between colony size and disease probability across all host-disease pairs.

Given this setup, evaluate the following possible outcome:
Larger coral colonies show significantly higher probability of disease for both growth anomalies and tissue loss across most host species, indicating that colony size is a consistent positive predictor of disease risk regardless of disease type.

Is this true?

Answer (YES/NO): YES